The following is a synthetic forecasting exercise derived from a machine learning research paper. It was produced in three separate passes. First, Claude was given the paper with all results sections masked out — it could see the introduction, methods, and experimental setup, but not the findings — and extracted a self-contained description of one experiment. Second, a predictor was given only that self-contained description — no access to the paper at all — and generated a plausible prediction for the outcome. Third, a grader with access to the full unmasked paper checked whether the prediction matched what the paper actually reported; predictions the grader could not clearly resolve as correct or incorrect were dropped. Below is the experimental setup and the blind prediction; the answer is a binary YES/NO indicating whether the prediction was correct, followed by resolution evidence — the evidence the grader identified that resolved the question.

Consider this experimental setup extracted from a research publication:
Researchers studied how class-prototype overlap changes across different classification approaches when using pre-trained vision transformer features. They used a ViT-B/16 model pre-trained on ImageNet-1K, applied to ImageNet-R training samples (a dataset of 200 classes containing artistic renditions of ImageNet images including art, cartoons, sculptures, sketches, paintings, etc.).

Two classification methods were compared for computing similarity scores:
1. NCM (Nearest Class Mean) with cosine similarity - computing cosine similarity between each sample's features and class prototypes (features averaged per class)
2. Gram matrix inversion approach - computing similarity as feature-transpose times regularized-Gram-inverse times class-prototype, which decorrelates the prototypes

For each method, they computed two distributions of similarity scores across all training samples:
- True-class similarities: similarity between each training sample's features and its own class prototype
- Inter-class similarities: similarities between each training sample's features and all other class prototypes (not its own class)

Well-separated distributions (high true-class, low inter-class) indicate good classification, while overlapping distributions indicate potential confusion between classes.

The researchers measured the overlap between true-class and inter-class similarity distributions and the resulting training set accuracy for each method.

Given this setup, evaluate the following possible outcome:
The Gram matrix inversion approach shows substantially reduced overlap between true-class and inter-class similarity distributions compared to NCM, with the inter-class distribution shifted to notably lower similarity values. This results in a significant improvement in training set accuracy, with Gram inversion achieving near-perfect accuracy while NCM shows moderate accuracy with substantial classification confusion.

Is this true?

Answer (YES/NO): NO